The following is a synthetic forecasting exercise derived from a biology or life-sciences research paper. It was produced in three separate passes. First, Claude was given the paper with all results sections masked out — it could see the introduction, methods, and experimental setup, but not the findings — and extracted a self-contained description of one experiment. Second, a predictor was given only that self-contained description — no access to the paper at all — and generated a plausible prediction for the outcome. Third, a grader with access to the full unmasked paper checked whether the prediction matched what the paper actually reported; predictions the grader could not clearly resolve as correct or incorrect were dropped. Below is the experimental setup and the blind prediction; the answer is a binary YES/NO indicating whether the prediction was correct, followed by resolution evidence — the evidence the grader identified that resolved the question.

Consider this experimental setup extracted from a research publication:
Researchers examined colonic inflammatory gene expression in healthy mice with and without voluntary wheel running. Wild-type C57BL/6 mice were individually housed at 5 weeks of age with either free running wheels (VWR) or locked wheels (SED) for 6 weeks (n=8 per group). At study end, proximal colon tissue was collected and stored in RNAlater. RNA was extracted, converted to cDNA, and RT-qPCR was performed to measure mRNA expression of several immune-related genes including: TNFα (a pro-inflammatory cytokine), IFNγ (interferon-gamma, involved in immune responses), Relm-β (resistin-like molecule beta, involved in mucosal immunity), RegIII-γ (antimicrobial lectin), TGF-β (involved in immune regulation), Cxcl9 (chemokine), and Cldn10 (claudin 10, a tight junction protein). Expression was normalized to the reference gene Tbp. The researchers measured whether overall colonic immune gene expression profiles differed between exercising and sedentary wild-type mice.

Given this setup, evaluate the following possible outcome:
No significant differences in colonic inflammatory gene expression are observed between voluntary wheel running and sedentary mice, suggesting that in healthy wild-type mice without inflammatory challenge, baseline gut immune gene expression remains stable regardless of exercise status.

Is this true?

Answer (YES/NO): NO